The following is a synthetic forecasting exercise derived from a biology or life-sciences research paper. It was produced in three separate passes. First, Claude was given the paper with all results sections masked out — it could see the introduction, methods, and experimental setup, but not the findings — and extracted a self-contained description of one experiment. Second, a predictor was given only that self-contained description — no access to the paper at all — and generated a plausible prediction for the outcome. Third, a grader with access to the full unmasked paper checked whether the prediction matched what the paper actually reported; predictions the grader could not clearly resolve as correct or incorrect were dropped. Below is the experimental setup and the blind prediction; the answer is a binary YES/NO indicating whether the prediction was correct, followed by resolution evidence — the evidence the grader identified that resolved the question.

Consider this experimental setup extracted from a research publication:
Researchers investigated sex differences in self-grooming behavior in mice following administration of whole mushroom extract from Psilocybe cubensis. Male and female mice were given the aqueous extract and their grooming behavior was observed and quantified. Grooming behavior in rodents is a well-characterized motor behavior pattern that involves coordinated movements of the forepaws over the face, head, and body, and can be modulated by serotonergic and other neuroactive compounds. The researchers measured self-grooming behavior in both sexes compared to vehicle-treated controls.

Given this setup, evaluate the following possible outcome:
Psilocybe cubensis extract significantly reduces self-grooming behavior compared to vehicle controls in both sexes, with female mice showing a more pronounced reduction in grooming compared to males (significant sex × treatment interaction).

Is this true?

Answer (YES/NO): NO